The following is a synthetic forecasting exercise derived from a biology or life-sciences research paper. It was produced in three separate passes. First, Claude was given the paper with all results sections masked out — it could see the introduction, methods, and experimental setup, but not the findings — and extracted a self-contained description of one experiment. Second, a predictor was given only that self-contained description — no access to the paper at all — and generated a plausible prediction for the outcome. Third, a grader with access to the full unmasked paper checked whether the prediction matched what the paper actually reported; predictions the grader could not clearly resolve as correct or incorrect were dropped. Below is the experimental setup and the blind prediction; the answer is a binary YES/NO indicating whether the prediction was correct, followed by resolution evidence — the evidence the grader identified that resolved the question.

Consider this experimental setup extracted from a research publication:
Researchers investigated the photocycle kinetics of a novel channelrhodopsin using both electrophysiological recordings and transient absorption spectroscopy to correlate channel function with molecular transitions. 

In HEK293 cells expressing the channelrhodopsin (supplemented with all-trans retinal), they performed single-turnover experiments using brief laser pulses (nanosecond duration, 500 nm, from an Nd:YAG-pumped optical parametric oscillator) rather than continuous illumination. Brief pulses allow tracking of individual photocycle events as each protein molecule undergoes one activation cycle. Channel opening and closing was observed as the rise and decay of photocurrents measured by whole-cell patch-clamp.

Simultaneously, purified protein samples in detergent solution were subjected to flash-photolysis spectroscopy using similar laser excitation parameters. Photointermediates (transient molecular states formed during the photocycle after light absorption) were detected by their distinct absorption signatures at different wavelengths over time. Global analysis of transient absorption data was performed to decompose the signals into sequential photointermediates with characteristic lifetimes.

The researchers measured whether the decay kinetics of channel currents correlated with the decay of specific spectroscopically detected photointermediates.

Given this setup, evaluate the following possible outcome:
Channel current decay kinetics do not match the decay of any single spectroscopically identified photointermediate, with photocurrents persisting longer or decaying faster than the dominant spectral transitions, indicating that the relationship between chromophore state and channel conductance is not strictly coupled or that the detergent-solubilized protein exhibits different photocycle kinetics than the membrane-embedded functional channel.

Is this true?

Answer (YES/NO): NO